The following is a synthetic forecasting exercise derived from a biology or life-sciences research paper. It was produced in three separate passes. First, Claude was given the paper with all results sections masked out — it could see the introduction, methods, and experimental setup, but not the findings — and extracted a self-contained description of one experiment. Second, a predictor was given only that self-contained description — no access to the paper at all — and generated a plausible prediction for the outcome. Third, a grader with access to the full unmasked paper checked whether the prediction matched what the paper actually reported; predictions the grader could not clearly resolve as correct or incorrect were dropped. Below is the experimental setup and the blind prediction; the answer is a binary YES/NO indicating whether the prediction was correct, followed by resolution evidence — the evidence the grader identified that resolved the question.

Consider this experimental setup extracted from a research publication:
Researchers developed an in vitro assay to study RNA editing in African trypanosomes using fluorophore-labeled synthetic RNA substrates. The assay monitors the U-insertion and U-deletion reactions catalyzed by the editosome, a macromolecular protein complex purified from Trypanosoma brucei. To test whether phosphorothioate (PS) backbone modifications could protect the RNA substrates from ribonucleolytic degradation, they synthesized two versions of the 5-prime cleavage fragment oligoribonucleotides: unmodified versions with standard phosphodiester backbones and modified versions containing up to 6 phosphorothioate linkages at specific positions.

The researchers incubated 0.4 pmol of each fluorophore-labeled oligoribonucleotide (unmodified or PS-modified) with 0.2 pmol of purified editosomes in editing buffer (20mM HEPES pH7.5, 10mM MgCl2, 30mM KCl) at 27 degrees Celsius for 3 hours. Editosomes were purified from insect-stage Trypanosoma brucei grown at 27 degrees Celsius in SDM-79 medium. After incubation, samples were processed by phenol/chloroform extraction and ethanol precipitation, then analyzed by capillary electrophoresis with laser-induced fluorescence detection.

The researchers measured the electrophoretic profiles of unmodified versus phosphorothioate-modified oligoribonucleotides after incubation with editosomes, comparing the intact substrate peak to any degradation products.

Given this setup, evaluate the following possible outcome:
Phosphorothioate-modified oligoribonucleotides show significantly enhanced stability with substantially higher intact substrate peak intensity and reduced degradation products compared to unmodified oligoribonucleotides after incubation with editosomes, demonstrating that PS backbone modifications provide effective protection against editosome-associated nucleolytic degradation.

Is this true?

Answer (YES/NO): YES